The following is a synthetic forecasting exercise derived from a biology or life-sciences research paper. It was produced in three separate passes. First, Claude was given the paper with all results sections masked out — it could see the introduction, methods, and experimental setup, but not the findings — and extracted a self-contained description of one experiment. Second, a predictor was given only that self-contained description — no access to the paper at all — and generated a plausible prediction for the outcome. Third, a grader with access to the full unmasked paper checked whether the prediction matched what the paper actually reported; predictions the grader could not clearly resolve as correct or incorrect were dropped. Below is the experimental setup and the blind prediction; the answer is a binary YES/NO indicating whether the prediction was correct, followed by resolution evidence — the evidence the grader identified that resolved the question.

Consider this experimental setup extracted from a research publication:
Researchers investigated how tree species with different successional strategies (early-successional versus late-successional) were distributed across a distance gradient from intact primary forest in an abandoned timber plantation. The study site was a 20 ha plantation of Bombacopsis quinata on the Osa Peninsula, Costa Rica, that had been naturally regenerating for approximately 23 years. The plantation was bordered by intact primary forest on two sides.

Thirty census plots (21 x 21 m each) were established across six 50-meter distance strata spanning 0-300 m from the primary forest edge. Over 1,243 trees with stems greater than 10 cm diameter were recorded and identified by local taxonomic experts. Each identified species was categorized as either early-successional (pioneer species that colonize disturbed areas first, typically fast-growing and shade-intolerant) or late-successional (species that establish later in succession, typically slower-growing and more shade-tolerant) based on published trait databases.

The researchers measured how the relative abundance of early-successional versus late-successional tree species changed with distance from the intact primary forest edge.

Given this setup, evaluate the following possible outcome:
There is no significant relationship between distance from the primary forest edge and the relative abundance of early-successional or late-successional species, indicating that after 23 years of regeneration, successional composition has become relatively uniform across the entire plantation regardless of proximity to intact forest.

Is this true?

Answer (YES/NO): NO